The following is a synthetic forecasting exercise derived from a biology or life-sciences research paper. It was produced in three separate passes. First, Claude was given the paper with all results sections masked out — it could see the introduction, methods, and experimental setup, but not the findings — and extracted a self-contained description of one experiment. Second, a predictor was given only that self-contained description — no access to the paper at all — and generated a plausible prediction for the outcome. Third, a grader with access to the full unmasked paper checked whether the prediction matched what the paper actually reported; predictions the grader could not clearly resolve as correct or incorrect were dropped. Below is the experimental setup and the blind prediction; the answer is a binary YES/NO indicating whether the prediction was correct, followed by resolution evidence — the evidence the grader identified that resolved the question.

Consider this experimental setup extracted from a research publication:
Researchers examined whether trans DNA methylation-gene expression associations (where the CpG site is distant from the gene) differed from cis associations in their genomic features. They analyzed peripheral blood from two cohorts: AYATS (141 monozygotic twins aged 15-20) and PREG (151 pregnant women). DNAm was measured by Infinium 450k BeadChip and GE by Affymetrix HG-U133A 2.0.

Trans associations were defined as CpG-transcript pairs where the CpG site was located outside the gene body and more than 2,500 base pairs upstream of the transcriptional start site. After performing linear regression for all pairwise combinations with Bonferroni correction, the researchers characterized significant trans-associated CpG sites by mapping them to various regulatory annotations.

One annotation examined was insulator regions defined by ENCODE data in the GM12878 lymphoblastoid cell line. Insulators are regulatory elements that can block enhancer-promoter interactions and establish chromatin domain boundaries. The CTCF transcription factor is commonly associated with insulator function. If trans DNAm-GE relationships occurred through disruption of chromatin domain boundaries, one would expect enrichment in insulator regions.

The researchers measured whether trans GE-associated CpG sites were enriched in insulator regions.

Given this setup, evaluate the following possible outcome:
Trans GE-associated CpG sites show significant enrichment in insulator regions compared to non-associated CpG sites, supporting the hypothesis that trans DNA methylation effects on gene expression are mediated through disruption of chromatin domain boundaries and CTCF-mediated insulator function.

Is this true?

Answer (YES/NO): NO